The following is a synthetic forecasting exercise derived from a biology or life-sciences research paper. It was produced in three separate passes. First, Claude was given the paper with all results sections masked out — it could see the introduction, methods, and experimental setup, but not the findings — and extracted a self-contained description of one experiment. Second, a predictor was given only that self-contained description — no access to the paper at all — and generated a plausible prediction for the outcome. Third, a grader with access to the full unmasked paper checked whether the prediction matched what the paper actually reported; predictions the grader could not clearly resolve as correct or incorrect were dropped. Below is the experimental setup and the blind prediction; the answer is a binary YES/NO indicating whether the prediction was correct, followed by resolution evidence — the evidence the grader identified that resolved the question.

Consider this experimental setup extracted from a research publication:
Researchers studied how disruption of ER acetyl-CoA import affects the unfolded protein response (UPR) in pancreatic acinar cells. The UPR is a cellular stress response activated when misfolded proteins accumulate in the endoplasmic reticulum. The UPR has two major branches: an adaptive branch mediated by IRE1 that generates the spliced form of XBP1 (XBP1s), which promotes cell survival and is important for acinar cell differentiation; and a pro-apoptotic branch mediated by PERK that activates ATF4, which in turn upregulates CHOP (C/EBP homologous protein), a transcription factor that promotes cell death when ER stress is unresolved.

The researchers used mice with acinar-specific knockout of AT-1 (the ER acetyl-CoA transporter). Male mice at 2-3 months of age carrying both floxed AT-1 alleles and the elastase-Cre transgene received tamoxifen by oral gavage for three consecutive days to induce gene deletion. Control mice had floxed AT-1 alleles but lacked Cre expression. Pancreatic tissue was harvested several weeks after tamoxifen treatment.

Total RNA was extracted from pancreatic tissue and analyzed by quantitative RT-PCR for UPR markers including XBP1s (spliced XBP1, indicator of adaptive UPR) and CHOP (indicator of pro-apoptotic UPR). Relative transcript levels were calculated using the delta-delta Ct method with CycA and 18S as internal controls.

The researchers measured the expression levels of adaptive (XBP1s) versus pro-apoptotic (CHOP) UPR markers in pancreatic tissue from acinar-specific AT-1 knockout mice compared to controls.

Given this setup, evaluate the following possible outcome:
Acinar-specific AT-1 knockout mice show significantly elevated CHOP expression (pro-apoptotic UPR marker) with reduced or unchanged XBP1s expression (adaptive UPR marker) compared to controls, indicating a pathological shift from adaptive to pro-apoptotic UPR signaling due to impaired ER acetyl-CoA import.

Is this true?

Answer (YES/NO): NO